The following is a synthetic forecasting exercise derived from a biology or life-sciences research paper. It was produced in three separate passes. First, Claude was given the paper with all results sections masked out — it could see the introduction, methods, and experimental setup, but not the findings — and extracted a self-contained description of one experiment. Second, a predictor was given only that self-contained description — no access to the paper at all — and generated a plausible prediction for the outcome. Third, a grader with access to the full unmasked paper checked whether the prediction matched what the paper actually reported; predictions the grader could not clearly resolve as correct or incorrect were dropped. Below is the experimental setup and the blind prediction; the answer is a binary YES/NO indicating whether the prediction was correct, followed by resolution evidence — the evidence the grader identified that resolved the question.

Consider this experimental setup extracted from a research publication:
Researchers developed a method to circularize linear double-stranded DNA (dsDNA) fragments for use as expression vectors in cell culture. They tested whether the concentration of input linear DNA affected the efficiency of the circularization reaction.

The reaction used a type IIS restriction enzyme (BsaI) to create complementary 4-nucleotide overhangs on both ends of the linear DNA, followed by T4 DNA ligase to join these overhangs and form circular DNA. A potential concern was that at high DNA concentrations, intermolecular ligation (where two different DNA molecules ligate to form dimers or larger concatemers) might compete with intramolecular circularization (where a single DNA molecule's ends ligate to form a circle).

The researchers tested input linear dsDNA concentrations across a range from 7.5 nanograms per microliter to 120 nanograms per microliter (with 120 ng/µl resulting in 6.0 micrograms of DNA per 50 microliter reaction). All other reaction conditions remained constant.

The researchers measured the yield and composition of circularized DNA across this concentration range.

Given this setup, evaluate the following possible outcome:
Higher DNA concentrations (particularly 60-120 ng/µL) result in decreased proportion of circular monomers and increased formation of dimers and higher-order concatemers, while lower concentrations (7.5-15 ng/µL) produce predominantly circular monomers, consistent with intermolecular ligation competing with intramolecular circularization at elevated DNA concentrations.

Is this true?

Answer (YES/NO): NO